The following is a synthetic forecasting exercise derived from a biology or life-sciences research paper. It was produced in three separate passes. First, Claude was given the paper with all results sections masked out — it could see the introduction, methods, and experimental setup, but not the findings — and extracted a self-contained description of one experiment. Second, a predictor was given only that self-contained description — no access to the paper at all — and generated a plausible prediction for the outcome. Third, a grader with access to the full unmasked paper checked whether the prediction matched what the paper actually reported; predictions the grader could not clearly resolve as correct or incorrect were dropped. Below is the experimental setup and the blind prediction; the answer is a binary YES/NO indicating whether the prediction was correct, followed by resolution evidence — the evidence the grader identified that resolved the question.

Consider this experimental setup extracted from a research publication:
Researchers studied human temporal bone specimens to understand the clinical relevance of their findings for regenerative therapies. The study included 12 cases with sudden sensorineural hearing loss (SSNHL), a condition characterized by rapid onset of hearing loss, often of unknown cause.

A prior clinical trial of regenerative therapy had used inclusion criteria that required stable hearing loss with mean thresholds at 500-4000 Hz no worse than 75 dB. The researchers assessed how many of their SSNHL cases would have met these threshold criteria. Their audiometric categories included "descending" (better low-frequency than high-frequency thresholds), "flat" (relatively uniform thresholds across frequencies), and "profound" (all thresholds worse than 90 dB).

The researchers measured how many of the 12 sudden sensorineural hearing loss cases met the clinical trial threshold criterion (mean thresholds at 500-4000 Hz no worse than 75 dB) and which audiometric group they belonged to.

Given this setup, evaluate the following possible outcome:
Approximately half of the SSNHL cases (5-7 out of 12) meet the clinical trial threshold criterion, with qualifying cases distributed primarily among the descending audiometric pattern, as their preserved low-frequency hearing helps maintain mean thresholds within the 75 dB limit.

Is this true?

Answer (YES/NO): NO